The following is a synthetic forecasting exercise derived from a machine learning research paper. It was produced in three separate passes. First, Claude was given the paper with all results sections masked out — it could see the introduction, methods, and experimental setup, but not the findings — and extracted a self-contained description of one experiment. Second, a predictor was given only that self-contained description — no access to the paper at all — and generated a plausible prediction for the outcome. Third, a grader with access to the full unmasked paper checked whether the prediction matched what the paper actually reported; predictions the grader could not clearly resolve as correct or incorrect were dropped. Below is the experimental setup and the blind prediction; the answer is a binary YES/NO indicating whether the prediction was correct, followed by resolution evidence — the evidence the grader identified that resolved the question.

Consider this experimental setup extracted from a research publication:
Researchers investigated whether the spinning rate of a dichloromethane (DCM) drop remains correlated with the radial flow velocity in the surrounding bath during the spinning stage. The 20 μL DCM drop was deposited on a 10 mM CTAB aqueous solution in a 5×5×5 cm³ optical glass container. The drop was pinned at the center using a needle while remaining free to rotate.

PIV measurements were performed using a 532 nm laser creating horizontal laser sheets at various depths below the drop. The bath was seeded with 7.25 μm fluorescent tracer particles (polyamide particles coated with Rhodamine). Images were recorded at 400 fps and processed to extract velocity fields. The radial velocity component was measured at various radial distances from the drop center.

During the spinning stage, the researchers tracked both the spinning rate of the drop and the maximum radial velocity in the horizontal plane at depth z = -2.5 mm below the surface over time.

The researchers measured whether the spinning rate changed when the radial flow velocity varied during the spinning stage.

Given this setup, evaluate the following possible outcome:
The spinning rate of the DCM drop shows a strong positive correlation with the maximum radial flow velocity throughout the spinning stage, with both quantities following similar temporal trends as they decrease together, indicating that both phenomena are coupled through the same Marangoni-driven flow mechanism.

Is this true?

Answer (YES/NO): NO